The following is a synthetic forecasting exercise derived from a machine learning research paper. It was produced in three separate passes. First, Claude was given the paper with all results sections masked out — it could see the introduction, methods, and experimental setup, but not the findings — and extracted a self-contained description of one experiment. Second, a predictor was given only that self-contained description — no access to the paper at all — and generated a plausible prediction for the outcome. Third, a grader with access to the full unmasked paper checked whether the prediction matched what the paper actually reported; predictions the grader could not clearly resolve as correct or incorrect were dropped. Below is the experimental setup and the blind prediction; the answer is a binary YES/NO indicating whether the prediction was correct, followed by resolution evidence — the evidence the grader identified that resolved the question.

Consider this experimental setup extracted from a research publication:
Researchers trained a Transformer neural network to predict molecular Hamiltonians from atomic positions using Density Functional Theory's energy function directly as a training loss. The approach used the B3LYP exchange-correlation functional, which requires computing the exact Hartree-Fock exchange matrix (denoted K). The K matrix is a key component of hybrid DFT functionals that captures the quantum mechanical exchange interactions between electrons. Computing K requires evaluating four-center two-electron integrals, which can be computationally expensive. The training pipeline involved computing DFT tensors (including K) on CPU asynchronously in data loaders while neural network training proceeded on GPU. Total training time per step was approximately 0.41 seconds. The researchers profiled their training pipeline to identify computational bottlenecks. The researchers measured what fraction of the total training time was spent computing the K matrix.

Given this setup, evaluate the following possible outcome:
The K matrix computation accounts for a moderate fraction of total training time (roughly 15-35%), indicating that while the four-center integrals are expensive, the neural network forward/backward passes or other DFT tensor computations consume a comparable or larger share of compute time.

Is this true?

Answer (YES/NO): NO